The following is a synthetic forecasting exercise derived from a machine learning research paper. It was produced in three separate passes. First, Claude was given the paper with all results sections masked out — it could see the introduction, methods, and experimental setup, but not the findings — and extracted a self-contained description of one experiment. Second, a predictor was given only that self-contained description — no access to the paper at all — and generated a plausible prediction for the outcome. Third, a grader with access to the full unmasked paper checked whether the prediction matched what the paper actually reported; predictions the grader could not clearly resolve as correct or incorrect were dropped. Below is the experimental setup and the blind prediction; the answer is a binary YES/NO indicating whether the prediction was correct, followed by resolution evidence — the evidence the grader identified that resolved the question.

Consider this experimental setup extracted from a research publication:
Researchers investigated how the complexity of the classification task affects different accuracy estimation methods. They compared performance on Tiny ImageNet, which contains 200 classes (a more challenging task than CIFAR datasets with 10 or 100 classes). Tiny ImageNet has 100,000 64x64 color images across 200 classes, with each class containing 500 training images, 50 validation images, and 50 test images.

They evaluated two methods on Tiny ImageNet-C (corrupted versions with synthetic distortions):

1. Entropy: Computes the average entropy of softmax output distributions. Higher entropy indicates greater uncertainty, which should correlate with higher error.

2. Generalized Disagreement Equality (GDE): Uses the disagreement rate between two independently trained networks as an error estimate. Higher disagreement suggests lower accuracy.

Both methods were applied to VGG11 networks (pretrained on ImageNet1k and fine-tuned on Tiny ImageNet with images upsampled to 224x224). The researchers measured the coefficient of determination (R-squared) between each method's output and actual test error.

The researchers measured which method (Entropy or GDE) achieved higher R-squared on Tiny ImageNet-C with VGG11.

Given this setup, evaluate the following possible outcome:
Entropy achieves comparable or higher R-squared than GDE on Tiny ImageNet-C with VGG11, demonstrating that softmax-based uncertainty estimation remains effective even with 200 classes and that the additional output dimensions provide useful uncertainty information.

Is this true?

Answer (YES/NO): NO